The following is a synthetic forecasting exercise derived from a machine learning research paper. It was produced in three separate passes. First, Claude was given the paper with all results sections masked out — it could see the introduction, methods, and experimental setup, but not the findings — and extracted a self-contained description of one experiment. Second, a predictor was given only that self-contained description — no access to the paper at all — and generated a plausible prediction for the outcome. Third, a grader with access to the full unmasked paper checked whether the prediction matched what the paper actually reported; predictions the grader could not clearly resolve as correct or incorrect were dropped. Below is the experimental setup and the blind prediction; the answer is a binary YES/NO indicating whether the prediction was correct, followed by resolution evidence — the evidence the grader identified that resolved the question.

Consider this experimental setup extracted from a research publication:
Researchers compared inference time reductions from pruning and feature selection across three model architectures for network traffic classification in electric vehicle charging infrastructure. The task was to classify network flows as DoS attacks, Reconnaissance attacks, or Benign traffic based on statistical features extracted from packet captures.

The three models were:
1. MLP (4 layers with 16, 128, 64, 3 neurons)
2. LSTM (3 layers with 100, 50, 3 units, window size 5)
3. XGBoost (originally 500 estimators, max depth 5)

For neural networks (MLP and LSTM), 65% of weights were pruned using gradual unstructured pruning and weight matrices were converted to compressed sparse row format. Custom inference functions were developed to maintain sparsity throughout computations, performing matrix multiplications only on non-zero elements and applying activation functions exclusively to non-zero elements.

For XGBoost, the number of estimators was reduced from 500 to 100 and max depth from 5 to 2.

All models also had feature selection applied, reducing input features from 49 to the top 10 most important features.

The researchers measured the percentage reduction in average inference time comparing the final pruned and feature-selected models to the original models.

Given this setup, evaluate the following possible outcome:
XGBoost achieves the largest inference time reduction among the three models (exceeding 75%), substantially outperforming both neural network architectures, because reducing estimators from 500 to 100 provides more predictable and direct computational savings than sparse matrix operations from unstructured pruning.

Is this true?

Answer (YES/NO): NO